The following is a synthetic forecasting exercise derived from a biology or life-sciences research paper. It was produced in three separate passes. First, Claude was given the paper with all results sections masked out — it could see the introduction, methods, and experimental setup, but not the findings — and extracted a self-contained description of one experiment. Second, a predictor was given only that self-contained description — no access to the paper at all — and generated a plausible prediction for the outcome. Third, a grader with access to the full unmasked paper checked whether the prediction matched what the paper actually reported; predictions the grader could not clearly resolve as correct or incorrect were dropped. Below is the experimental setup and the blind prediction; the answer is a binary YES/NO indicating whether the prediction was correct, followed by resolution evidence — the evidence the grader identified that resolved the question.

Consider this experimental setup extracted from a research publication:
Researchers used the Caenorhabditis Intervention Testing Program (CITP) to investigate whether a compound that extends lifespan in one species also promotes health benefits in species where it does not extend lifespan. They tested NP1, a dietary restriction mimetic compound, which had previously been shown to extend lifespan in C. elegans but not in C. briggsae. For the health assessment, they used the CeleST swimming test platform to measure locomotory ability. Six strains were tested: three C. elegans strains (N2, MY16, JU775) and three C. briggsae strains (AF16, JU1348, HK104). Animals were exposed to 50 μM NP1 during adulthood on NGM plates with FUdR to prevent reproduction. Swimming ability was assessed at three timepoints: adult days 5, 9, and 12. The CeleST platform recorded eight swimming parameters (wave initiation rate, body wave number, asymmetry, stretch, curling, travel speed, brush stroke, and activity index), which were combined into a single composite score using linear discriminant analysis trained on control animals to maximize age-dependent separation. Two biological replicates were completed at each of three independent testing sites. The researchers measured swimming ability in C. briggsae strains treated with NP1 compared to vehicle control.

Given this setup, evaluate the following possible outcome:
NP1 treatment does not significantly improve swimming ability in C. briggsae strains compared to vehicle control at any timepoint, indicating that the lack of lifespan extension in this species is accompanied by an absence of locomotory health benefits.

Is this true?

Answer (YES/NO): NO